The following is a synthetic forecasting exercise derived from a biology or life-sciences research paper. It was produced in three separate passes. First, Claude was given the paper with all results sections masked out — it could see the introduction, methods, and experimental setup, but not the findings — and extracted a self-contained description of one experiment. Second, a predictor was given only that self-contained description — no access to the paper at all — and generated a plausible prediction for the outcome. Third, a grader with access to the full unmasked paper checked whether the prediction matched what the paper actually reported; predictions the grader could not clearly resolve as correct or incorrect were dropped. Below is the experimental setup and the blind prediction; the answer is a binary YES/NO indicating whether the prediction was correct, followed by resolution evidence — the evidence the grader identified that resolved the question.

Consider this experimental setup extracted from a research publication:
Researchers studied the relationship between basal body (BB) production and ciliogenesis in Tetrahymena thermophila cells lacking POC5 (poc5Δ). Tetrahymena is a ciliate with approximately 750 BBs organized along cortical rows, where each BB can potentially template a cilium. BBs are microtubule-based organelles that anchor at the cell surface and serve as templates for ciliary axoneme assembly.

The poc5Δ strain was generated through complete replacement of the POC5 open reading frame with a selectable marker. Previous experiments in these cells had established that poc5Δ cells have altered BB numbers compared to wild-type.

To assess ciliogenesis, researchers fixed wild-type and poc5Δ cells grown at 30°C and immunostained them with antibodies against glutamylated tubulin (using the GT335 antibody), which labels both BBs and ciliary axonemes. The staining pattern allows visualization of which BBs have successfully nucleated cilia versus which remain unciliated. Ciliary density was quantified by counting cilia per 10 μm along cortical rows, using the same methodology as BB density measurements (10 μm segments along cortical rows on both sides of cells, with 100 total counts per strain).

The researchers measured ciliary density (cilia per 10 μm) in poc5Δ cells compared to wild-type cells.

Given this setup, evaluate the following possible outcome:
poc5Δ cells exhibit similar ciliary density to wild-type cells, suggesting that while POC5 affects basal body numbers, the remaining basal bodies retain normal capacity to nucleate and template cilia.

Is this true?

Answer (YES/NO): NO